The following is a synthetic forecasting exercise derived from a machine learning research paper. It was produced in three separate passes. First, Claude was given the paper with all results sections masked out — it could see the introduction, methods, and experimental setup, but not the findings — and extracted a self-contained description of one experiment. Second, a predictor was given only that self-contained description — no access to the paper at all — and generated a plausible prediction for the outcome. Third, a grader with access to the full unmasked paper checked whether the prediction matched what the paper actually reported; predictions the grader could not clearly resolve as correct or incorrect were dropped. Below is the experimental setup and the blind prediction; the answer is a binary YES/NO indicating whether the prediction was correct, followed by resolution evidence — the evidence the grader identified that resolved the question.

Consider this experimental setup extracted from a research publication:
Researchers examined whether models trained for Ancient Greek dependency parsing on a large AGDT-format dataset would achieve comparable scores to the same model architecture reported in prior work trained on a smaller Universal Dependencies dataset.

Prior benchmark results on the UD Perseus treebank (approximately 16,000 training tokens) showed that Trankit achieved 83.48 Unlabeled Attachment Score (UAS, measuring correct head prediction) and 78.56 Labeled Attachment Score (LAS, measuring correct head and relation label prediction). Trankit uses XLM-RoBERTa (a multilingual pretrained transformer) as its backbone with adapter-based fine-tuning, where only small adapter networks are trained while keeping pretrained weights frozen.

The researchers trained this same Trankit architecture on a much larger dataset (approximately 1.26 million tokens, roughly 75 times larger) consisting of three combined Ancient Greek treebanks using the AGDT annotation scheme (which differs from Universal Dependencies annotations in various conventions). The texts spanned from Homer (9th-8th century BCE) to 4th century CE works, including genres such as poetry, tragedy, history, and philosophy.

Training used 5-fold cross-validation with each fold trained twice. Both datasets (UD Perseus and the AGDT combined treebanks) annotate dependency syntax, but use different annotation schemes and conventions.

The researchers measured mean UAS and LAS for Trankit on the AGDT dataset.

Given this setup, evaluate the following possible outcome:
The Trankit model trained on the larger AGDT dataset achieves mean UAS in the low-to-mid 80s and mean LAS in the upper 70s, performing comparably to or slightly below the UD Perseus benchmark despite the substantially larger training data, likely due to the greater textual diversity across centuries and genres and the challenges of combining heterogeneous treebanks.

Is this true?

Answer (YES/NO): NO